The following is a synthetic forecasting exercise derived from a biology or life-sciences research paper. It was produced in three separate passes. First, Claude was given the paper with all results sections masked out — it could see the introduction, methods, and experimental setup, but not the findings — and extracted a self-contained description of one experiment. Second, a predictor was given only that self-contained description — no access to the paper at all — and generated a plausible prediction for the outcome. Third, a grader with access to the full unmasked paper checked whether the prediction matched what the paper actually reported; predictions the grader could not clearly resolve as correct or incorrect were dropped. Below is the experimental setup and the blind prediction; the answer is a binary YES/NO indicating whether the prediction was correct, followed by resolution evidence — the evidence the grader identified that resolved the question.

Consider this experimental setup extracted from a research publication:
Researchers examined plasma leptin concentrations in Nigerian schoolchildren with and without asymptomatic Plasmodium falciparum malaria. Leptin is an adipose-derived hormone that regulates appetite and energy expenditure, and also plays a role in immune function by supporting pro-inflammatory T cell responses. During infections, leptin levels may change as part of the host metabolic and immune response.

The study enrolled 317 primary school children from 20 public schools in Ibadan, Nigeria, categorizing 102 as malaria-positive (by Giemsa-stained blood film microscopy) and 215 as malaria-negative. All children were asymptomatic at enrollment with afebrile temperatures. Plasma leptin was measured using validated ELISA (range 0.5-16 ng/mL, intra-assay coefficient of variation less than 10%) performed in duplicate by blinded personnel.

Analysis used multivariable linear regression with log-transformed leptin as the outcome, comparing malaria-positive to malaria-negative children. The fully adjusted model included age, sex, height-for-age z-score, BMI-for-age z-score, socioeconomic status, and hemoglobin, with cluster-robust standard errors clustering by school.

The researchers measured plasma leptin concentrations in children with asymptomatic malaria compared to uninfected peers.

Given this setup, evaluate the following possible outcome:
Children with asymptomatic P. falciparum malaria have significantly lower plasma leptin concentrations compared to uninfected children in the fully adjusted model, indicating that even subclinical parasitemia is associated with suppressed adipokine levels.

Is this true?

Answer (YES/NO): NO